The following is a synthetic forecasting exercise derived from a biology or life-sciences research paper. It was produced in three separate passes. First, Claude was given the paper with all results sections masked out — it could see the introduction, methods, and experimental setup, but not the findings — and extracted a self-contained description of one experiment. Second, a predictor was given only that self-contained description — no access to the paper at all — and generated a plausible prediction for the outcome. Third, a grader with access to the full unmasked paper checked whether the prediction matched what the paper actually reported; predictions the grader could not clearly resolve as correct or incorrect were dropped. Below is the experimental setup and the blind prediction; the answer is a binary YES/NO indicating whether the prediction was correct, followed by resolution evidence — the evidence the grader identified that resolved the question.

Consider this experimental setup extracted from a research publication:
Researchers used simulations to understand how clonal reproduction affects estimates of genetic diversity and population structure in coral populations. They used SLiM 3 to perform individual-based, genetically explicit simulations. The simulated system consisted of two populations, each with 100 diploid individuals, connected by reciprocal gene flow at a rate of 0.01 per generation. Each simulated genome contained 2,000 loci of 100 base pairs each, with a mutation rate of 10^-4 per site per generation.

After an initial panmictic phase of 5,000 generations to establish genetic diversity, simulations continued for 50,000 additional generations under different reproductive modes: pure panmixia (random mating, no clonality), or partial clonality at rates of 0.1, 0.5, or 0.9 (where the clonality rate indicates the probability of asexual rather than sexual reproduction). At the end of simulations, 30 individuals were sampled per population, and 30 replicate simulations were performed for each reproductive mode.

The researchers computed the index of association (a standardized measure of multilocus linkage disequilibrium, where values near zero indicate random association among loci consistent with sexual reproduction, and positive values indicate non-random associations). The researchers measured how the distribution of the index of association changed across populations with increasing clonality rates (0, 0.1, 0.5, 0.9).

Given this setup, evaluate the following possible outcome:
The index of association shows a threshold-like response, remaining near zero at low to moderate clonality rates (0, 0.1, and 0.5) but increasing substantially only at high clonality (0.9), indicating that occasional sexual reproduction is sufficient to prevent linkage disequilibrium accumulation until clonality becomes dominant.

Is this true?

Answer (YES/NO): YES